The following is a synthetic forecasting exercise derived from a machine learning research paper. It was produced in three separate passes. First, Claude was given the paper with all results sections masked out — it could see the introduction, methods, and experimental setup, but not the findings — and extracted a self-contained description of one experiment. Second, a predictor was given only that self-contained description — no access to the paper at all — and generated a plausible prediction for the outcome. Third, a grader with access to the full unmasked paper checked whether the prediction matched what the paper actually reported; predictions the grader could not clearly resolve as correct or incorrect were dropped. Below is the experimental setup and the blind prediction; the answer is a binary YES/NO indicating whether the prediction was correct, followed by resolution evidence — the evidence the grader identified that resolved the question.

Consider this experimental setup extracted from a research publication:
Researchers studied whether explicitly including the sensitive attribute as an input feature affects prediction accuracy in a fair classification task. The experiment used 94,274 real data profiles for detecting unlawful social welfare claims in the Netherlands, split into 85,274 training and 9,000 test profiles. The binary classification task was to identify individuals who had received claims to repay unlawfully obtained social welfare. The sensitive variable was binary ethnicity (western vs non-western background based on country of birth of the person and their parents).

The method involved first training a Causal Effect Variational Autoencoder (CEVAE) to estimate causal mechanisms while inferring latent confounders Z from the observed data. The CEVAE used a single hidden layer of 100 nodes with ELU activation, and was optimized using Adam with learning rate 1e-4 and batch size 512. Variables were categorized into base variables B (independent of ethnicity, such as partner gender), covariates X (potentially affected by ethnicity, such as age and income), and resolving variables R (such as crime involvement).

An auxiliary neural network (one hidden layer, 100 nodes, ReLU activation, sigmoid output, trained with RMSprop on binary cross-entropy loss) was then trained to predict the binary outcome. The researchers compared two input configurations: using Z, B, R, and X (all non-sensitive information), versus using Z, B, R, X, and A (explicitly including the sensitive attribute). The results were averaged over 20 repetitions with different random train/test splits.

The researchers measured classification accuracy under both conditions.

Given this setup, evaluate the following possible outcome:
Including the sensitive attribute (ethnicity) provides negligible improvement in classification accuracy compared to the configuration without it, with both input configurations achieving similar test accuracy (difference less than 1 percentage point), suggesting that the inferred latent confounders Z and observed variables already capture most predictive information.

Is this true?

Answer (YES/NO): YES